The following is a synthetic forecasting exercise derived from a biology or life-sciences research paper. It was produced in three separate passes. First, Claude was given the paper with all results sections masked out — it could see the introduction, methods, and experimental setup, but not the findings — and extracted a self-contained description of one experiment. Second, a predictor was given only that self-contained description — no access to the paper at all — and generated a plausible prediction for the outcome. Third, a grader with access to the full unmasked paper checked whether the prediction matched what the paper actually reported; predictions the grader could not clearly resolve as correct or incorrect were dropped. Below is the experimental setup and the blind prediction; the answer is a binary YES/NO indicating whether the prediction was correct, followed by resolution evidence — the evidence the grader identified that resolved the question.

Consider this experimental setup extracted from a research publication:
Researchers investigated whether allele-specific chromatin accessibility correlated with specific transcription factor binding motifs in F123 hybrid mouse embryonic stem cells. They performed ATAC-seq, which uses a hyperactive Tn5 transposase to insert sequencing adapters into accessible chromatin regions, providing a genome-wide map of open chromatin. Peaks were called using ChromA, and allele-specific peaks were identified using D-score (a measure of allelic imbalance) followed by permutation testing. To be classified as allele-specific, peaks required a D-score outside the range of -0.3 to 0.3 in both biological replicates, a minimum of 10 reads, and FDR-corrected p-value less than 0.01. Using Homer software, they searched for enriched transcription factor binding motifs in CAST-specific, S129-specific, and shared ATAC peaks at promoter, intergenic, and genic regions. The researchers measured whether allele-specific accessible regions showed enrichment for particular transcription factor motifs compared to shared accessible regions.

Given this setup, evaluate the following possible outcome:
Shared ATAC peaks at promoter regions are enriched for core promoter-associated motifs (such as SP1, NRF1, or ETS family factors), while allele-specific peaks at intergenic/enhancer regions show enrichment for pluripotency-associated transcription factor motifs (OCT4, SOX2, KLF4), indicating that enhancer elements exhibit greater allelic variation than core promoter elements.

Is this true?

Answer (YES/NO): NO